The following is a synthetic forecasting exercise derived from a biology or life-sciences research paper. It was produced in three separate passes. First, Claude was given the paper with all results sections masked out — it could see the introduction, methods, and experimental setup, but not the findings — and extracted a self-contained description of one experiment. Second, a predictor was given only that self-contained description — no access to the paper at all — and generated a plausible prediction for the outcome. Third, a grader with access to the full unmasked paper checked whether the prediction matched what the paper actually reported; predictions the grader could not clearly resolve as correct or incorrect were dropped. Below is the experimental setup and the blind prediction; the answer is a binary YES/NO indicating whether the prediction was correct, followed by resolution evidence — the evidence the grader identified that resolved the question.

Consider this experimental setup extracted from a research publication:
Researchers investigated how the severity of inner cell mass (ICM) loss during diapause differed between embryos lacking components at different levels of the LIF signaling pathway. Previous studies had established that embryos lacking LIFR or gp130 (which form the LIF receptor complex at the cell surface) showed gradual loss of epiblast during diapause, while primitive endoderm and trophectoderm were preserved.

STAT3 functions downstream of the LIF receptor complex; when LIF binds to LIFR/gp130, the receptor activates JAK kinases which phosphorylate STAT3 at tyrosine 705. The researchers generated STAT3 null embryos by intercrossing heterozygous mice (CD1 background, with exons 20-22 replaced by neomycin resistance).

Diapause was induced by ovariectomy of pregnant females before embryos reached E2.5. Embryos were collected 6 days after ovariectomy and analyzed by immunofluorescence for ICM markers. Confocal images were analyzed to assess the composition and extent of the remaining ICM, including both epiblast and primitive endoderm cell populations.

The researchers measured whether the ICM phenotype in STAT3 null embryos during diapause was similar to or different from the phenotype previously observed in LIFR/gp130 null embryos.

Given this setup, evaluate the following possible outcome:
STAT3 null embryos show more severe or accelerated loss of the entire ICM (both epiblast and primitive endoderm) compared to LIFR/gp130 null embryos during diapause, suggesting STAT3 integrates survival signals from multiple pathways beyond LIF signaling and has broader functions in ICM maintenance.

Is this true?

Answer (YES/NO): YES